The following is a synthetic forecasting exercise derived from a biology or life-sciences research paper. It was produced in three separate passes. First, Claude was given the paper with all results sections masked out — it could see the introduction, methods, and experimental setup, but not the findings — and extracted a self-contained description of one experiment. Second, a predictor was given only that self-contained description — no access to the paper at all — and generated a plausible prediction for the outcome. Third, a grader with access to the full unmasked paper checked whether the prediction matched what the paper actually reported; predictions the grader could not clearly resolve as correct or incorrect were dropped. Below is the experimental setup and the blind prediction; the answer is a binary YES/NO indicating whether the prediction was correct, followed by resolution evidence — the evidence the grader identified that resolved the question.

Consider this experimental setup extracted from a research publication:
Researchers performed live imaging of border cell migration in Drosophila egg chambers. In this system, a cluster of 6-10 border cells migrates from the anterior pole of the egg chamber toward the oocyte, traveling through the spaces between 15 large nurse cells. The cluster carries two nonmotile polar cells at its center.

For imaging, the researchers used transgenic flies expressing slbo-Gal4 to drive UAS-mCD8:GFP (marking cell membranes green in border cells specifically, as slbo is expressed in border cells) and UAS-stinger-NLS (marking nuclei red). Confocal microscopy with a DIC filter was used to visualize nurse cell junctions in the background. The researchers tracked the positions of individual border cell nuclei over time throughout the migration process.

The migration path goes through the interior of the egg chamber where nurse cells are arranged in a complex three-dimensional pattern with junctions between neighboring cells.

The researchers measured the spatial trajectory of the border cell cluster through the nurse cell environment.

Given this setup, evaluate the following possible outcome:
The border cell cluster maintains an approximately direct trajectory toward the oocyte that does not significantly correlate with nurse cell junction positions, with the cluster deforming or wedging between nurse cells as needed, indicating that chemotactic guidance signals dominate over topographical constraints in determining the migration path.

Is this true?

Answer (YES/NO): NO